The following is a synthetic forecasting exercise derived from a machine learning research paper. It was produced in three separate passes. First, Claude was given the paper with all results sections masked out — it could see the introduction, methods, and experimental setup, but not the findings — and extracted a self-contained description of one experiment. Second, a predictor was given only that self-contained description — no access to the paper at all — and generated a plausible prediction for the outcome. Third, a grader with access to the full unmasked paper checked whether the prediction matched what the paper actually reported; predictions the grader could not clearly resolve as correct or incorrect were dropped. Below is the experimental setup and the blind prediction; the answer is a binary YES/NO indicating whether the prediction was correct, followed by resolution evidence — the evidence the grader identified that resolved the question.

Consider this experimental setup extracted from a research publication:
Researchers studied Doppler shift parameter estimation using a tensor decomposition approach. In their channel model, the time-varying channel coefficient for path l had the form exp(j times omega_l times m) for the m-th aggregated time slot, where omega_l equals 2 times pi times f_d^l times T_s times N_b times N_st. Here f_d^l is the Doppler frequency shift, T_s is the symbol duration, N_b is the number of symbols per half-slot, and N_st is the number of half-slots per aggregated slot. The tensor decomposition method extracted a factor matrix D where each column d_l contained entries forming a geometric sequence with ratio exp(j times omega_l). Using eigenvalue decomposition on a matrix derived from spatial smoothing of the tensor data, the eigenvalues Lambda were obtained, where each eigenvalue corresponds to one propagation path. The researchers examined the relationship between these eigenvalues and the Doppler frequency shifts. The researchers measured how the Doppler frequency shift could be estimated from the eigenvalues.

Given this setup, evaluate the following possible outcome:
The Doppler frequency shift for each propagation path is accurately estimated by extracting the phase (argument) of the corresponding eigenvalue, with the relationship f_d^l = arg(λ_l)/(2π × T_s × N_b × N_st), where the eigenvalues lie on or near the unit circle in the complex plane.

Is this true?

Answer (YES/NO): YES